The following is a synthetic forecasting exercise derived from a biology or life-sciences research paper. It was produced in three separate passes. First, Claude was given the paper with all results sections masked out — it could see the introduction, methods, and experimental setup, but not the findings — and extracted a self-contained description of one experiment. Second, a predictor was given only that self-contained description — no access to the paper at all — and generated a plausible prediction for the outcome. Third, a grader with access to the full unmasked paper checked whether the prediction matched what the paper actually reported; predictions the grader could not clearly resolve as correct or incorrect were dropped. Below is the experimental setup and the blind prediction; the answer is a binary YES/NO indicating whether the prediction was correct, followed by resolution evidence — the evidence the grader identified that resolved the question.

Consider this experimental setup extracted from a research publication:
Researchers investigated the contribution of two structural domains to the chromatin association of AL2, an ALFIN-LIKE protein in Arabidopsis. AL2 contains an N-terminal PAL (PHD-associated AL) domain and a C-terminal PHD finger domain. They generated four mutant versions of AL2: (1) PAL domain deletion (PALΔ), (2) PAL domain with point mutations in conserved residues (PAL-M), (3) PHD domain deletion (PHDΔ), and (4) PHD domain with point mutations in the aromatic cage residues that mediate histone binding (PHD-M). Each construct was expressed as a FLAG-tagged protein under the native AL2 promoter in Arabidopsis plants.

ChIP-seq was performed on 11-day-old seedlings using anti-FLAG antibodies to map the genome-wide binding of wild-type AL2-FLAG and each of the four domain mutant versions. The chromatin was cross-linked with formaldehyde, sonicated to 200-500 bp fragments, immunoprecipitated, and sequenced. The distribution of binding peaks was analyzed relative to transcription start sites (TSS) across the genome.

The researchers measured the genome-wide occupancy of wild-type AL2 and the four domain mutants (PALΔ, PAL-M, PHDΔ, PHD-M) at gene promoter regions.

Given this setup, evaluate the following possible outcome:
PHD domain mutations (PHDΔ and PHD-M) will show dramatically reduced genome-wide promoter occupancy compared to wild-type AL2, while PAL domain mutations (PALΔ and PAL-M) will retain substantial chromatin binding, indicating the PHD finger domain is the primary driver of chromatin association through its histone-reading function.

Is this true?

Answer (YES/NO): NO